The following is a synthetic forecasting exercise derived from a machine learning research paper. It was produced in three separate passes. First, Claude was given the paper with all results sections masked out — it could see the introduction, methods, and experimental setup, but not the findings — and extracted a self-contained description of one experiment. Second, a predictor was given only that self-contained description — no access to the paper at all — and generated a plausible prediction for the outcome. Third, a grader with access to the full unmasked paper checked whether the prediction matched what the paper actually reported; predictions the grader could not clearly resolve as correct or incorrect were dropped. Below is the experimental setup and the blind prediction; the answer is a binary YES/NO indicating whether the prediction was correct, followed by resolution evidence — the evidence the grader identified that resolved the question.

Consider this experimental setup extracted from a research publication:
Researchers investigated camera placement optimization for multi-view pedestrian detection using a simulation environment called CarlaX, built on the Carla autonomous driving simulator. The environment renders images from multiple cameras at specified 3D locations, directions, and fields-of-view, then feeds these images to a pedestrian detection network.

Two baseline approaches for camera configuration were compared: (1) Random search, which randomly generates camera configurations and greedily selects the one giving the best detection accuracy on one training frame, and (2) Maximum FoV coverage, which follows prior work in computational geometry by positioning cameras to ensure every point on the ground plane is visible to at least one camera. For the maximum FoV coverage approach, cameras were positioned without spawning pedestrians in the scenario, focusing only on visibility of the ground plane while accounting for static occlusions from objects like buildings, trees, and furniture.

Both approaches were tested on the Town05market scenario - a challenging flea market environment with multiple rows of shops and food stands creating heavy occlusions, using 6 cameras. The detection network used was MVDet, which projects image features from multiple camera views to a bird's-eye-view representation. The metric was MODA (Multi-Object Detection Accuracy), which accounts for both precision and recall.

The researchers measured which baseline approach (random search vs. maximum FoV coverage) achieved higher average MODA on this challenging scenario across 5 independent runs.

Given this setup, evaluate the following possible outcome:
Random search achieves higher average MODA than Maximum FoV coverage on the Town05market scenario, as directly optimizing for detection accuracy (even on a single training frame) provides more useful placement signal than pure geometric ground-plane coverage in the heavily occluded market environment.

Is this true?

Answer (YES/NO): YES